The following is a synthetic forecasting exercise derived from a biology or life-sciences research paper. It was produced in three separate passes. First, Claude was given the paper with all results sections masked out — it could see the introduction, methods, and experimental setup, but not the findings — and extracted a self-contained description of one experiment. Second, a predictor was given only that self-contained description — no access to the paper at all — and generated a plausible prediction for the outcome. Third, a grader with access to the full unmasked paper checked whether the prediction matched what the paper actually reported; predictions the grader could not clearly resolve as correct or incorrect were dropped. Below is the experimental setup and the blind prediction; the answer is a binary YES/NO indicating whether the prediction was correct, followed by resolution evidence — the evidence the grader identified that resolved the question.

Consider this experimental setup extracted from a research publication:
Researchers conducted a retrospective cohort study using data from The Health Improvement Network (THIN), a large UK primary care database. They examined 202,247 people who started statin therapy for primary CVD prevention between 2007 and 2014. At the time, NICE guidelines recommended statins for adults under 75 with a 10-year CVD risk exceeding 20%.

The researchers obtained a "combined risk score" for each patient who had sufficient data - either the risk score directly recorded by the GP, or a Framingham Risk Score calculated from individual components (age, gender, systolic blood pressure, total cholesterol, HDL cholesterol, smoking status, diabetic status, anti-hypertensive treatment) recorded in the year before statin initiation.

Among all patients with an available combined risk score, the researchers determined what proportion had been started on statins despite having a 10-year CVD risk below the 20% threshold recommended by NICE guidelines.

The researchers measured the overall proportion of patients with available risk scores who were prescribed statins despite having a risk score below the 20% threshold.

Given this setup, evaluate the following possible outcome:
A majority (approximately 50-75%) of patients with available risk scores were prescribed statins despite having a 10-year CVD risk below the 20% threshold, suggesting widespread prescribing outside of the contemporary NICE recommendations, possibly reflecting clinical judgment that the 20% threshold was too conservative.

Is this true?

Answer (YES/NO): NO